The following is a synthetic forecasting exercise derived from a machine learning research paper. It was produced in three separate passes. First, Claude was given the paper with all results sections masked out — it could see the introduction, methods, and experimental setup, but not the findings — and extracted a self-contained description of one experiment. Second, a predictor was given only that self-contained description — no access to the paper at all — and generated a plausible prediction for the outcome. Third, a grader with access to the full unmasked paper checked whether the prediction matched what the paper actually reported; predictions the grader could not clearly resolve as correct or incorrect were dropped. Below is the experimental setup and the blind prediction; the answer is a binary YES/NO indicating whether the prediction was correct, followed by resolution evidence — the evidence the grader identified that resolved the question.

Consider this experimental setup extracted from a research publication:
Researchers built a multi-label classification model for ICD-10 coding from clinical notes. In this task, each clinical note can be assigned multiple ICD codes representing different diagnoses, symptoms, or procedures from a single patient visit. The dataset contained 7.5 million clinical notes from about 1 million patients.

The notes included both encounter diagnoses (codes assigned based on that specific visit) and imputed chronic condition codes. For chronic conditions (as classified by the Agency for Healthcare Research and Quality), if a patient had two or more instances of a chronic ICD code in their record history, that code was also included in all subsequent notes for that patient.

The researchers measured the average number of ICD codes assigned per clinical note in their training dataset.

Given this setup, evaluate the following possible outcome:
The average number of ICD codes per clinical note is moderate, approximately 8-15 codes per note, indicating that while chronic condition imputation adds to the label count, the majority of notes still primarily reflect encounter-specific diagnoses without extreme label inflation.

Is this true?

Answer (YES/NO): NO